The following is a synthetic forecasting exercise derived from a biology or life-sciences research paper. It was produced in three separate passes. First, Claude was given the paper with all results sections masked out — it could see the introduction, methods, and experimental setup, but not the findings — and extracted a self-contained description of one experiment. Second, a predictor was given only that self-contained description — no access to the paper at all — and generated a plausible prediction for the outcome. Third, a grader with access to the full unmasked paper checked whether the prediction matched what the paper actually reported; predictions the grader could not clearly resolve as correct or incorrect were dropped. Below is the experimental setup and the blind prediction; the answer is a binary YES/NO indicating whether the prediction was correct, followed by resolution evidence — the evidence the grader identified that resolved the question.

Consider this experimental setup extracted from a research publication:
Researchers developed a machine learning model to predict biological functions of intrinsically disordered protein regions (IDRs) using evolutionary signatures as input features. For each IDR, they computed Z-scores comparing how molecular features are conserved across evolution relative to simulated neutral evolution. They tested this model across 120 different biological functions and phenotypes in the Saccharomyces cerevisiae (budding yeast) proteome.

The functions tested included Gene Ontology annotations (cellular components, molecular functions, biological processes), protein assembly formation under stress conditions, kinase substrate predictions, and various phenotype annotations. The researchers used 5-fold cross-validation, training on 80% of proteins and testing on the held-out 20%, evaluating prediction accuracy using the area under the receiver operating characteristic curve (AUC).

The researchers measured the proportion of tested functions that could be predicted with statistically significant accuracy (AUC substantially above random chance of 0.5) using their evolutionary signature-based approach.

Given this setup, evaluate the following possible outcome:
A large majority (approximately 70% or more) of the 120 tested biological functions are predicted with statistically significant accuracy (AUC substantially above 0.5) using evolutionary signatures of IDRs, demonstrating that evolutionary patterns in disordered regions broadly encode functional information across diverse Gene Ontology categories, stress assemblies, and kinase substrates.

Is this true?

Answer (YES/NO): NO